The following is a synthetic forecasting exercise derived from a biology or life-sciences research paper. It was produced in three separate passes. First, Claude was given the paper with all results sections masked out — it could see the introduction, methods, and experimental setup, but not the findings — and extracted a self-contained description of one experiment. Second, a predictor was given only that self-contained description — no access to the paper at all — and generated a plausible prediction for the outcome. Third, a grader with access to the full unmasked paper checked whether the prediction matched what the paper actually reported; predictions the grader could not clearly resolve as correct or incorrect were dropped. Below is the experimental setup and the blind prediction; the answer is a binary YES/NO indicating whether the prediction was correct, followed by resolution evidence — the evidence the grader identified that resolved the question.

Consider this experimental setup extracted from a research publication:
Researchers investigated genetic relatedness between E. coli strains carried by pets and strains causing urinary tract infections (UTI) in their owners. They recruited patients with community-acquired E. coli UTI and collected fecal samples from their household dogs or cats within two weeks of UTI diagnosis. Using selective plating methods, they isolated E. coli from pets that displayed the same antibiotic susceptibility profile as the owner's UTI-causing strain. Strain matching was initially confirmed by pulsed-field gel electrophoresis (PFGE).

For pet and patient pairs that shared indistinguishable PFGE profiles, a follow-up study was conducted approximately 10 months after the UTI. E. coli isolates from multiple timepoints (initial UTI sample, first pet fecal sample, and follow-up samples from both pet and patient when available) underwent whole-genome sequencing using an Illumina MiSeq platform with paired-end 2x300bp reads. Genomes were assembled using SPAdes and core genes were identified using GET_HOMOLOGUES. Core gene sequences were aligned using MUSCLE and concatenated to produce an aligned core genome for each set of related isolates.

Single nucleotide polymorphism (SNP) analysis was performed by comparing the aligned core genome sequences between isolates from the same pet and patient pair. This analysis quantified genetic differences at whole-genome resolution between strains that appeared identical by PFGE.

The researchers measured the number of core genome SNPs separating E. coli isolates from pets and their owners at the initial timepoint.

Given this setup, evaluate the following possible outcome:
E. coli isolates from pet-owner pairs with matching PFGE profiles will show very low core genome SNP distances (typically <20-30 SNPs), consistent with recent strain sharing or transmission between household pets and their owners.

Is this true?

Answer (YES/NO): YES